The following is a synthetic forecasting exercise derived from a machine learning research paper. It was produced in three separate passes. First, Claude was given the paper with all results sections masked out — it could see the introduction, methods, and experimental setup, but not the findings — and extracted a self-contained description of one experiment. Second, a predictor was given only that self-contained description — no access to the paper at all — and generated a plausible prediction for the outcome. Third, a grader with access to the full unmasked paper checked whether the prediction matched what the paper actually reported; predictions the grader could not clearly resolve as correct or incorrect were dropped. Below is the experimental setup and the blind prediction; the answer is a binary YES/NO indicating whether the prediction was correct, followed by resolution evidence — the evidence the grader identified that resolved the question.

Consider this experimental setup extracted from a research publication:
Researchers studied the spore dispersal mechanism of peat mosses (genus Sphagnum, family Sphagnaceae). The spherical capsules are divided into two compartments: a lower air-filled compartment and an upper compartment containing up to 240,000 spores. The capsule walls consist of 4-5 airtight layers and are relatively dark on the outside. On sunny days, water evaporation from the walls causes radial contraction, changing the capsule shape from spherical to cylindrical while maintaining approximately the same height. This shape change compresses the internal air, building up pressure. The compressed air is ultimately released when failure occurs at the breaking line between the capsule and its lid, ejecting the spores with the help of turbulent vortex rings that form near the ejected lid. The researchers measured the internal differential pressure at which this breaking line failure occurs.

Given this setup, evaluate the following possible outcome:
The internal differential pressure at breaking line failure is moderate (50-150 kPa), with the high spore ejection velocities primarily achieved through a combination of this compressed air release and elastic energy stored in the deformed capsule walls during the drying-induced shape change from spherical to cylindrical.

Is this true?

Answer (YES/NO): NO